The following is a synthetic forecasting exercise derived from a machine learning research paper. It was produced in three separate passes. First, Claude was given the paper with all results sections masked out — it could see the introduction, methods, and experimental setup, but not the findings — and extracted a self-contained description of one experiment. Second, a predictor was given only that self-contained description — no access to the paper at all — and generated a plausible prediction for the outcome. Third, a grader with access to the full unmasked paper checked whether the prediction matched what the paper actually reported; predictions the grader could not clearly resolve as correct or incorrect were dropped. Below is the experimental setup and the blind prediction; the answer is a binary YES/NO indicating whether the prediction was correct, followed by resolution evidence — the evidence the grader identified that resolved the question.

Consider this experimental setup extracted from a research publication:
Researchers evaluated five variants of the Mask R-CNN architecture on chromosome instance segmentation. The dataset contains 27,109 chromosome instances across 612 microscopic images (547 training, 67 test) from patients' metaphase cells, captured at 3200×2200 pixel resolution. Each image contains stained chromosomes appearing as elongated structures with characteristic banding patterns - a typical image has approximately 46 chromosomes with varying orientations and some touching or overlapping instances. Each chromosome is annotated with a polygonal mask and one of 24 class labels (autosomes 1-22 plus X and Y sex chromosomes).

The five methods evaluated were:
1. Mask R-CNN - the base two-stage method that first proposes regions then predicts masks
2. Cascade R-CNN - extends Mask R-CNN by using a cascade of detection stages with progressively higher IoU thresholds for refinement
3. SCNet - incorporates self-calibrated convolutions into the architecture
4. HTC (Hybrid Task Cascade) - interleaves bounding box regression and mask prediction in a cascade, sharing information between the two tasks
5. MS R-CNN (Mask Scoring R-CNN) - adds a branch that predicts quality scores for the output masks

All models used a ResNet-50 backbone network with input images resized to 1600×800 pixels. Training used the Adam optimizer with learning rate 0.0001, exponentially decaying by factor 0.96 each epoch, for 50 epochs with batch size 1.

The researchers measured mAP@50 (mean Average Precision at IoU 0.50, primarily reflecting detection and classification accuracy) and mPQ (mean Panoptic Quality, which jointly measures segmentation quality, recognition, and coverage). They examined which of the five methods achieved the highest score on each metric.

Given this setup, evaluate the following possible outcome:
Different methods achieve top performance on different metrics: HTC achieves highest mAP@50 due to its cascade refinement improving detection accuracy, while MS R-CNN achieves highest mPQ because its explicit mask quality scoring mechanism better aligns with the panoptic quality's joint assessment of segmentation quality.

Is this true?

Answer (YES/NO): NO